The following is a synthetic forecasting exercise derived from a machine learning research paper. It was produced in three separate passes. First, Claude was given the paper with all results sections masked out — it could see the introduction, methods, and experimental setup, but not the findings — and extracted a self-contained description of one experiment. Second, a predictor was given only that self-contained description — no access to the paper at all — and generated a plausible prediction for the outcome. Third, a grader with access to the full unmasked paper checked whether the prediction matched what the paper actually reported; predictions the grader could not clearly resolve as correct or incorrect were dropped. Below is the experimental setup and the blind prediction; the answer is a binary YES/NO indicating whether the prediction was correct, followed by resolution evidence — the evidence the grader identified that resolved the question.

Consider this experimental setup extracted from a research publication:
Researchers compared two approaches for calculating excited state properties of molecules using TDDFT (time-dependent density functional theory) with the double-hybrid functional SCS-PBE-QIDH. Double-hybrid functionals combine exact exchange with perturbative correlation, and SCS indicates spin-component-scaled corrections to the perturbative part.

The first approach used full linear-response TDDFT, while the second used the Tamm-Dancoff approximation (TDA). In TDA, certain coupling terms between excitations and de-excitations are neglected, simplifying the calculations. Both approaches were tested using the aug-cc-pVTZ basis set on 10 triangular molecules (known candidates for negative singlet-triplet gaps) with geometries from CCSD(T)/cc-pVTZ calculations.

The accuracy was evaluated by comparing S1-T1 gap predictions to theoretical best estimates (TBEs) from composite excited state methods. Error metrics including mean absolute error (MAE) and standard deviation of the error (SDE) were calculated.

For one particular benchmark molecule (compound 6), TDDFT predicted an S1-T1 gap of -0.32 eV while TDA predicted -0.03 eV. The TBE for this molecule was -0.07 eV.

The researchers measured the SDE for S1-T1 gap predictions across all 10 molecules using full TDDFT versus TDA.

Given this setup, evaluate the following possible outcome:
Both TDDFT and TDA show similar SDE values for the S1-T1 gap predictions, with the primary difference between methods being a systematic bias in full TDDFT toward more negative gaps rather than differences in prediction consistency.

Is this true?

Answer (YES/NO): NO